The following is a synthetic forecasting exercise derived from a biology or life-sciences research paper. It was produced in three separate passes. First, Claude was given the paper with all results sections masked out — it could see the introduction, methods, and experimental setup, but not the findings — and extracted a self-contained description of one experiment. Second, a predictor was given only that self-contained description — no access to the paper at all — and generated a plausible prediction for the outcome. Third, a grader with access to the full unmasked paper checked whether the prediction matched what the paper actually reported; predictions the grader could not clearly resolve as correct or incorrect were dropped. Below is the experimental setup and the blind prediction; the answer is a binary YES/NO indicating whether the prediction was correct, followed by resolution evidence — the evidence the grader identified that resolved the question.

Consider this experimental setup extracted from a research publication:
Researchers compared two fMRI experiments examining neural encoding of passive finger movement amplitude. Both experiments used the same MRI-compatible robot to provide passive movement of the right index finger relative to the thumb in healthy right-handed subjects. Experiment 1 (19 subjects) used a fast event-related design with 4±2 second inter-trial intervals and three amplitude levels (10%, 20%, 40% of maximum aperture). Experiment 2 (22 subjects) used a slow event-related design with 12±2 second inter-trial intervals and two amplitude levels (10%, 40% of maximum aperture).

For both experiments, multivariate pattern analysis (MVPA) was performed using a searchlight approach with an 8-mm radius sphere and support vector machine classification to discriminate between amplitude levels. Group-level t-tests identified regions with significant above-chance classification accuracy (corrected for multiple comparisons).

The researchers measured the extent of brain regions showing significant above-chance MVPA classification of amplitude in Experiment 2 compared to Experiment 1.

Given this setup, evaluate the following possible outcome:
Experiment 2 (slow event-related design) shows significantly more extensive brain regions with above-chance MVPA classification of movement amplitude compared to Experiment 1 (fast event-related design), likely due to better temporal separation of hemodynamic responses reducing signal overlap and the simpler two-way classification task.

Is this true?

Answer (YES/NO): YES